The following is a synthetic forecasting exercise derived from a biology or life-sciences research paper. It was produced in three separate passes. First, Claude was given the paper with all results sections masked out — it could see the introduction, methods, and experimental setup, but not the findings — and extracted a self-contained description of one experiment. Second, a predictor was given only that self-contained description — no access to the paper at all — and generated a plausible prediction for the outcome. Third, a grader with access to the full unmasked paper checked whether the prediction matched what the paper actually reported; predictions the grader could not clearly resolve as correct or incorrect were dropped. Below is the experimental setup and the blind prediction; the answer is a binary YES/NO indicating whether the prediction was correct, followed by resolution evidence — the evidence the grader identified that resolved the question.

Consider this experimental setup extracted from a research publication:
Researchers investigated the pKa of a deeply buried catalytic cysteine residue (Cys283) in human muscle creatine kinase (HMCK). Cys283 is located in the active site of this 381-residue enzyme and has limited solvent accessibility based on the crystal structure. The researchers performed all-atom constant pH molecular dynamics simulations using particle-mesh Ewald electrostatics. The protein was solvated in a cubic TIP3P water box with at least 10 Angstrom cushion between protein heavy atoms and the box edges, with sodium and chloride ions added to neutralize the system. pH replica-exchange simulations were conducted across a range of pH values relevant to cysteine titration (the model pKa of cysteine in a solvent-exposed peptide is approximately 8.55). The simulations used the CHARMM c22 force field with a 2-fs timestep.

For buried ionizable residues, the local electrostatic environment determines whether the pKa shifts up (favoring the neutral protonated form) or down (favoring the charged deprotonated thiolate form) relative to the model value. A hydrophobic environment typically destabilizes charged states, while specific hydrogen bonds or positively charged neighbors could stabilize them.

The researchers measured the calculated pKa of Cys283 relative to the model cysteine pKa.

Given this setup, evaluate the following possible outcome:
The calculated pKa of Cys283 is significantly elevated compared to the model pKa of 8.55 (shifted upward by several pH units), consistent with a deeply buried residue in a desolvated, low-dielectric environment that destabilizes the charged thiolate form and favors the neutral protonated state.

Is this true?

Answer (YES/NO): NO